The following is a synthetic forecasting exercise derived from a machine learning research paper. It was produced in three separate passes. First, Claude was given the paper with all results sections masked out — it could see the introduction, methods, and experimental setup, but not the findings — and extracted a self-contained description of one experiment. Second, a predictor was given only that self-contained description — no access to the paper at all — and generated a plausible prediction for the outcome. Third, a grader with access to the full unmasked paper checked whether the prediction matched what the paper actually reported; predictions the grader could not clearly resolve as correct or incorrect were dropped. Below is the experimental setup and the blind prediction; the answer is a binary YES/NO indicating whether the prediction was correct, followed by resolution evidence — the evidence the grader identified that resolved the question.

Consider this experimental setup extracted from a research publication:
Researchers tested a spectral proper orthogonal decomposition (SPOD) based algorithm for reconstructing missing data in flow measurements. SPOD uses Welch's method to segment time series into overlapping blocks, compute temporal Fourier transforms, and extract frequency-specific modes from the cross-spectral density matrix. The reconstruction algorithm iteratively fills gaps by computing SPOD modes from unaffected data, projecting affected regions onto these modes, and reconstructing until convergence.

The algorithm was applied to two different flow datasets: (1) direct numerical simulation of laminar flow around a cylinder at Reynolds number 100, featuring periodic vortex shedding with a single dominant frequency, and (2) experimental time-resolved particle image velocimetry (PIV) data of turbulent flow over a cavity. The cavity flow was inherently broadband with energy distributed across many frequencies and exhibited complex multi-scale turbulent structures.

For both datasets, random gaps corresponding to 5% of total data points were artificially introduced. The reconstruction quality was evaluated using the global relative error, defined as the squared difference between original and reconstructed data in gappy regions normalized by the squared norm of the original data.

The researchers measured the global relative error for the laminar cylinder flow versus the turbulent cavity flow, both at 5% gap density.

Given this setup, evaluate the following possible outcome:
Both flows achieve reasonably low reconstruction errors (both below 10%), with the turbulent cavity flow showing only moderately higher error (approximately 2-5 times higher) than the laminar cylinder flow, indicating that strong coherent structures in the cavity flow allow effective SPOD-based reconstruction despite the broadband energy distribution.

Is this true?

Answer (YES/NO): NO